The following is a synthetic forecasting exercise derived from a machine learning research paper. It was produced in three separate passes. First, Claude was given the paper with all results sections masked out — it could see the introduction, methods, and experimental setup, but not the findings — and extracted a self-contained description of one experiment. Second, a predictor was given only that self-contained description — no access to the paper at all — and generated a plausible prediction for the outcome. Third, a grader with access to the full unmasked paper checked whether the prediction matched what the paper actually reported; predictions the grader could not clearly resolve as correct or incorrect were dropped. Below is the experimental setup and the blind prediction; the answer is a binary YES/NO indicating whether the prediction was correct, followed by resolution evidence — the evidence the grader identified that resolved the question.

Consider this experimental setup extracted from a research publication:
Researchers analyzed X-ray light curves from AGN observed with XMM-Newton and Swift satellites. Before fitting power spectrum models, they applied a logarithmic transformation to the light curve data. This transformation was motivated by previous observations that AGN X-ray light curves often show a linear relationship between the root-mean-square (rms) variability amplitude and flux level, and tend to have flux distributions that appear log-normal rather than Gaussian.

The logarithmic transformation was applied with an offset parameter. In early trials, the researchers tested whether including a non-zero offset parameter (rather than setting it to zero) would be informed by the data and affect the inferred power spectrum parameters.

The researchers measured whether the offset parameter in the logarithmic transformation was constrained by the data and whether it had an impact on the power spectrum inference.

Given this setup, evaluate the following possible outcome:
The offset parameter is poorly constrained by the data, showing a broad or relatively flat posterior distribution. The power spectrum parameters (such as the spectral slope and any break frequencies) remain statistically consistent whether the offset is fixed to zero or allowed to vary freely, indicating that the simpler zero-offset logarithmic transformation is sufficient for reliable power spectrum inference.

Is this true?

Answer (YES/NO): YES